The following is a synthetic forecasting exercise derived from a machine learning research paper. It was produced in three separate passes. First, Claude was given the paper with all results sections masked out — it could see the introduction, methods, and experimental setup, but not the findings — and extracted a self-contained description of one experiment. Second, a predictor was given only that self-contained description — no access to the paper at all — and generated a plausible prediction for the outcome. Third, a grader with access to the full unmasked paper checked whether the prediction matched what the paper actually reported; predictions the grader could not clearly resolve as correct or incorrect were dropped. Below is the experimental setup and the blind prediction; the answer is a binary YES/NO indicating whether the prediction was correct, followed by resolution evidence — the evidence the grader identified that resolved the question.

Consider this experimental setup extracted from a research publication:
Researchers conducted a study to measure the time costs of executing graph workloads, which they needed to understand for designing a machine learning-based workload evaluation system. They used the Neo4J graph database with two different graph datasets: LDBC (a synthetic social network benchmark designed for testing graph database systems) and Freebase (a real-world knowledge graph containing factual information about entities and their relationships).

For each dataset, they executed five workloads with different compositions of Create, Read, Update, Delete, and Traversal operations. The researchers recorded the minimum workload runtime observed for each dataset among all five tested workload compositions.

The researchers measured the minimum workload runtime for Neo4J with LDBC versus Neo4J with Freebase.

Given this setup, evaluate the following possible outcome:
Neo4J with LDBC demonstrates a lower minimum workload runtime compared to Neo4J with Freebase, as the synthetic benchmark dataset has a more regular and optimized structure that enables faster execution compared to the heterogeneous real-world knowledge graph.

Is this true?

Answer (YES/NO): NO